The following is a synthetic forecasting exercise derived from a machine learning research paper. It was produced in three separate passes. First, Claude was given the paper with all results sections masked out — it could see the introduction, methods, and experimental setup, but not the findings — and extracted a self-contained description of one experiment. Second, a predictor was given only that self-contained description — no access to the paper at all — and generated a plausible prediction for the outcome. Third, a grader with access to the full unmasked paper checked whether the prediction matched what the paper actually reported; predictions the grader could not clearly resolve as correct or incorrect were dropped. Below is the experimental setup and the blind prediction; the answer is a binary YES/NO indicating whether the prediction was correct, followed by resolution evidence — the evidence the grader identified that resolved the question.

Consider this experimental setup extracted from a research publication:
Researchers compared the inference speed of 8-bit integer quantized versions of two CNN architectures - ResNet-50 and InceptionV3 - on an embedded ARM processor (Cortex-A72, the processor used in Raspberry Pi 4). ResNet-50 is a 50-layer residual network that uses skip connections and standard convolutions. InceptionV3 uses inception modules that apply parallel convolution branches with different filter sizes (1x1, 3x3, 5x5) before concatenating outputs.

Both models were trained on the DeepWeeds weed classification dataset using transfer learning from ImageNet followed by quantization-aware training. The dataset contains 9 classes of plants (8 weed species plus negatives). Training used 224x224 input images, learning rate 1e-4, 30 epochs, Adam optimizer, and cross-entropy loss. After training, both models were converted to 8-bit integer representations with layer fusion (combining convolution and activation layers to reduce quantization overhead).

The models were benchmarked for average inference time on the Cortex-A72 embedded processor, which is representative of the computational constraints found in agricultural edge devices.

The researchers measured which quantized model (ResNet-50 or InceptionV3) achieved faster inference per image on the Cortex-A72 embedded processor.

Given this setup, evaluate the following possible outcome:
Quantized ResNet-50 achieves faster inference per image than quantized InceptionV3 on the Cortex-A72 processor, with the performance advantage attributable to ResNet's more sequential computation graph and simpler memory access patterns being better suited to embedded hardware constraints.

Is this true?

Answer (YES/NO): NO